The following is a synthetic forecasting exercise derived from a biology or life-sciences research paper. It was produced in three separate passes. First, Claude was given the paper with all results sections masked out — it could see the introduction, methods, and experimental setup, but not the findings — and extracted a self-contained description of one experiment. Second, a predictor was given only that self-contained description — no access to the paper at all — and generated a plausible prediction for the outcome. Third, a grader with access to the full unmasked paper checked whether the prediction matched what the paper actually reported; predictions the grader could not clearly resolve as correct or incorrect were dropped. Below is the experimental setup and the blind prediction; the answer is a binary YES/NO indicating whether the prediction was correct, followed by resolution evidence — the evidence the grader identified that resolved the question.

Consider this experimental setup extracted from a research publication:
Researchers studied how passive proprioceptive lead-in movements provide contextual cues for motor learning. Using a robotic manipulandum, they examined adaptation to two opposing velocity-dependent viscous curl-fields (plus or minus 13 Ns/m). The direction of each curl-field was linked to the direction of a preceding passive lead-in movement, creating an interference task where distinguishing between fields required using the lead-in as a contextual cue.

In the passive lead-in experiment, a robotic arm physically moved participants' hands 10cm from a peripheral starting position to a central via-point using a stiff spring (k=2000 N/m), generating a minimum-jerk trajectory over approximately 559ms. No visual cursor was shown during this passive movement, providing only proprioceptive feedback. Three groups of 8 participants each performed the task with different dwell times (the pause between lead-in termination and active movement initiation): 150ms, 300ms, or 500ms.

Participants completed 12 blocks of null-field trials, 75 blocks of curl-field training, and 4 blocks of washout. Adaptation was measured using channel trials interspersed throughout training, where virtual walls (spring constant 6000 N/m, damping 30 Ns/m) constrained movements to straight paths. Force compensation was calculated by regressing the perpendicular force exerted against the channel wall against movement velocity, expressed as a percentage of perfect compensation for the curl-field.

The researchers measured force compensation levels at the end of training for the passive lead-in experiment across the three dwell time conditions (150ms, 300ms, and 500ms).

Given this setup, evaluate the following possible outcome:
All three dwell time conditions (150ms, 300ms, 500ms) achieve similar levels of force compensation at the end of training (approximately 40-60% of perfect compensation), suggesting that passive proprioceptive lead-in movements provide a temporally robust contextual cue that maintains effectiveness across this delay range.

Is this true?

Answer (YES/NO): NO